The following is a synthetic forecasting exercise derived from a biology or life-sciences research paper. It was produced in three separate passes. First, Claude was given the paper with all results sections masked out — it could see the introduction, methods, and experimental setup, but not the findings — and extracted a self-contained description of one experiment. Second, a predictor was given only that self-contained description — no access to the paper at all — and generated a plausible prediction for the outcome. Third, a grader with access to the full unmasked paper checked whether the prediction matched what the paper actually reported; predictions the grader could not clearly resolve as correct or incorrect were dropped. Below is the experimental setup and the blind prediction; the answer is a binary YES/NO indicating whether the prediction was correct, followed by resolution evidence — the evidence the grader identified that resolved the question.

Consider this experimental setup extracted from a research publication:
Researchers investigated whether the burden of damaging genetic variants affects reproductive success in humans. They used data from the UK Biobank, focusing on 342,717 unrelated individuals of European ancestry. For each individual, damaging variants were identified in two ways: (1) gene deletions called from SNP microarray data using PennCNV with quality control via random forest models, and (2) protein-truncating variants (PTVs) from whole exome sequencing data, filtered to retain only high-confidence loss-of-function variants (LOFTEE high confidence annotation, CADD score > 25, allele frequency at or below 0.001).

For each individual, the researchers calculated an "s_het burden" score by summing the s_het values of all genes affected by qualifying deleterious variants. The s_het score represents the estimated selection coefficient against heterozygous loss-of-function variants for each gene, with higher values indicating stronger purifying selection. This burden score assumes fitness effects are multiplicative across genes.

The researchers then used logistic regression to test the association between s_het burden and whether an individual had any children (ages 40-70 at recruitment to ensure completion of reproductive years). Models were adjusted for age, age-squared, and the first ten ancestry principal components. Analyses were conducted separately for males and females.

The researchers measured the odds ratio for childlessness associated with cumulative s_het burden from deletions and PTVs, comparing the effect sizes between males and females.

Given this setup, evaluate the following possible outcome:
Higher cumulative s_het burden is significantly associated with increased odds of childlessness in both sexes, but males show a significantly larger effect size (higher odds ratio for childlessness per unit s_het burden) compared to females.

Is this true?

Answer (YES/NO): YES